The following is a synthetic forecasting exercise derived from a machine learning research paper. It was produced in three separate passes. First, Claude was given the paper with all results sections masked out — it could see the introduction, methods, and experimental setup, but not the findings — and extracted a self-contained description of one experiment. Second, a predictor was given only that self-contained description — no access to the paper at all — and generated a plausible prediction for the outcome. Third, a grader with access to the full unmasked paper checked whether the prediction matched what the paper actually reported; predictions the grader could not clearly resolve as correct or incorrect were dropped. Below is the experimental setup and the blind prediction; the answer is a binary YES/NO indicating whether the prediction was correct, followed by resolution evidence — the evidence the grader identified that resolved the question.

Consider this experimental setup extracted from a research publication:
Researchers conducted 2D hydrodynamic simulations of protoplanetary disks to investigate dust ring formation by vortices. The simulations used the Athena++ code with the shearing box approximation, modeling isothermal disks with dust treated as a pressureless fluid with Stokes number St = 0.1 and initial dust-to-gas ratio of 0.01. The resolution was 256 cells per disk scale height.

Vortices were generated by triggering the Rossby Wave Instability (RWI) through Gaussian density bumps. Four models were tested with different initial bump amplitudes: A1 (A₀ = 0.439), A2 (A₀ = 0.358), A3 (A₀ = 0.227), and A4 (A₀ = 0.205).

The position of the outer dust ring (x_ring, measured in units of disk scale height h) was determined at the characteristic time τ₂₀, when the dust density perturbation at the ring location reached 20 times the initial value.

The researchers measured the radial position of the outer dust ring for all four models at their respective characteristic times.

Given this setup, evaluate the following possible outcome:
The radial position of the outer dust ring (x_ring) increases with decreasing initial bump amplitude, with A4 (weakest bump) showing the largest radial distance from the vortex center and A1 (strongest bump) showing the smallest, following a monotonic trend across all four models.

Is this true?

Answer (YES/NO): YES